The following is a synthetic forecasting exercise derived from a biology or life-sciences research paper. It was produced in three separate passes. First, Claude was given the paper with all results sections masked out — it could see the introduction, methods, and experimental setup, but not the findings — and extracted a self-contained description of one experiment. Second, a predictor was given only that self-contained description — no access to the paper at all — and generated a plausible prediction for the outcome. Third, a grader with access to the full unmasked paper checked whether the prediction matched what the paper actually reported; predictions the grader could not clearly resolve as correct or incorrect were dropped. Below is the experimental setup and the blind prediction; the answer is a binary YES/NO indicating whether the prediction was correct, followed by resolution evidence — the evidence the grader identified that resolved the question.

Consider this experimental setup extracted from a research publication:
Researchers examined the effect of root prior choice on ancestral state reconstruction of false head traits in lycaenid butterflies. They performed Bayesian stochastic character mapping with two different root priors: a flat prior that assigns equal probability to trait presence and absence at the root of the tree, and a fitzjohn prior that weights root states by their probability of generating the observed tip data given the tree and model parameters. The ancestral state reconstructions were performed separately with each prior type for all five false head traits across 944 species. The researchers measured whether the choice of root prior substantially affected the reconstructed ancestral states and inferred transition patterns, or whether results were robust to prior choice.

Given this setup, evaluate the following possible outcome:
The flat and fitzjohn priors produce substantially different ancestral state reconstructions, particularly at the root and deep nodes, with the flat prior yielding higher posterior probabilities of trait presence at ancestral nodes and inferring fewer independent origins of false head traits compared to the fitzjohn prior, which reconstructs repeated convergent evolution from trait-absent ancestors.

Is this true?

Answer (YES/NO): NO